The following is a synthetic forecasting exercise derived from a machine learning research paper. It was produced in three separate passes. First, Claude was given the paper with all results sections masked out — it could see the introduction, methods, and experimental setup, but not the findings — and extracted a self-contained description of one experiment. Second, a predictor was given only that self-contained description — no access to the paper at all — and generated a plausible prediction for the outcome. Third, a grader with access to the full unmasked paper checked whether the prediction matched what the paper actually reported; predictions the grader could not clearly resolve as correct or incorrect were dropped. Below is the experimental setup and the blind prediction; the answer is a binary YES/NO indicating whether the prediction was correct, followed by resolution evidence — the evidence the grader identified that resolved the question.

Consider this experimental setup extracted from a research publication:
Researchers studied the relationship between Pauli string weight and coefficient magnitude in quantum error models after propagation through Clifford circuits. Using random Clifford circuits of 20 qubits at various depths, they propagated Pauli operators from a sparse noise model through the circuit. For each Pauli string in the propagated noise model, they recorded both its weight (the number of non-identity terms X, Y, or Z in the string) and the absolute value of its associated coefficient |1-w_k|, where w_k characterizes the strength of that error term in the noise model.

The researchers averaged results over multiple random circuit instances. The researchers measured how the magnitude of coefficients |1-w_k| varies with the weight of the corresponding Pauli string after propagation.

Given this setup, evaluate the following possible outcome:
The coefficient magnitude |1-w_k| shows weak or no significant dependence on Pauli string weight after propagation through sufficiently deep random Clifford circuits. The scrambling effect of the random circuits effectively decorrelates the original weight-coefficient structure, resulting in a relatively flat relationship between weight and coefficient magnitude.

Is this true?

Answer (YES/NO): NO